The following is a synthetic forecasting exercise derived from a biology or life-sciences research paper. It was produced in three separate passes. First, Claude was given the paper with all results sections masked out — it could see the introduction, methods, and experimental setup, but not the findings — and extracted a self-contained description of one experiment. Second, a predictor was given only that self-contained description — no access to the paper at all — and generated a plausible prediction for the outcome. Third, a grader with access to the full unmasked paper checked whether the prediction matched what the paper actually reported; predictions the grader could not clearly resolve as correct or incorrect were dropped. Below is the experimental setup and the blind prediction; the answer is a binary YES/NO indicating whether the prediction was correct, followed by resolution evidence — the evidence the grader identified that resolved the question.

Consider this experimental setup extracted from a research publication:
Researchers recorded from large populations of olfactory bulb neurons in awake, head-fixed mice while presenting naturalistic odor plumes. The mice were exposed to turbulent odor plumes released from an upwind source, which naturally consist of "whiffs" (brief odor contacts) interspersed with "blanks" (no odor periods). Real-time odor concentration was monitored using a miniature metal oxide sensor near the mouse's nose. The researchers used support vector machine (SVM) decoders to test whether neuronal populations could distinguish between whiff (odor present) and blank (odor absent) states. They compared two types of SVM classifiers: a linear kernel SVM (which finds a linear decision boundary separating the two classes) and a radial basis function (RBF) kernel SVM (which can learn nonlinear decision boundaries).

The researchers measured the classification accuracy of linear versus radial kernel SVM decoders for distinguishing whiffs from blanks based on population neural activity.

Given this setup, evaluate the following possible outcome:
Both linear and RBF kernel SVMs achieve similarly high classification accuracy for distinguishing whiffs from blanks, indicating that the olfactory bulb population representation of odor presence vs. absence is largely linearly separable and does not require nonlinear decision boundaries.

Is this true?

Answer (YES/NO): NO